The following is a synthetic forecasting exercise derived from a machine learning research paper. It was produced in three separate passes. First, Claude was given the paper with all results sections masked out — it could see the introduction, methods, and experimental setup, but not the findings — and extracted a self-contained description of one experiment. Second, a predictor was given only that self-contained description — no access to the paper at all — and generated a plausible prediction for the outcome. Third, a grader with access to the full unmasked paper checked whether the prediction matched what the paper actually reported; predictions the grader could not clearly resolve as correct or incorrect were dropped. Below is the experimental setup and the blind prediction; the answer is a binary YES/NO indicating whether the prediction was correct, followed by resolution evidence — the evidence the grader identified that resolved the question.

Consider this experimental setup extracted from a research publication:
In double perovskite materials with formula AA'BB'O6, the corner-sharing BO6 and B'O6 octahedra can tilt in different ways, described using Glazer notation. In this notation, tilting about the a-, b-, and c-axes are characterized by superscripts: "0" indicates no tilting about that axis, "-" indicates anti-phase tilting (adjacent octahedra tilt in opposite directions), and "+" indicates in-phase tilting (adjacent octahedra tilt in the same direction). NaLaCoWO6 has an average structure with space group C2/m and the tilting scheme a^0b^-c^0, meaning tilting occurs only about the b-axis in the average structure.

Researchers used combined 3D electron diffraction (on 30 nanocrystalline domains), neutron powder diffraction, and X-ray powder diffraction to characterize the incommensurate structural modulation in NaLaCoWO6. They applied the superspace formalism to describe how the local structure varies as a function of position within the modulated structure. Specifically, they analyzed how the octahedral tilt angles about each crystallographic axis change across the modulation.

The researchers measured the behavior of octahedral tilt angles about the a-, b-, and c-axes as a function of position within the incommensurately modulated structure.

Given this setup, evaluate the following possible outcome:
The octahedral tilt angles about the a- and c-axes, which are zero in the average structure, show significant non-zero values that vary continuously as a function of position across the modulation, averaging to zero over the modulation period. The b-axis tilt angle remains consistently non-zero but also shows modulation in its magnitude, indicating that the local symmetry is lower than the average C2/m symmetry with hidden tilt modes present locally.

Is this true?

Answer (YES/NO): NO